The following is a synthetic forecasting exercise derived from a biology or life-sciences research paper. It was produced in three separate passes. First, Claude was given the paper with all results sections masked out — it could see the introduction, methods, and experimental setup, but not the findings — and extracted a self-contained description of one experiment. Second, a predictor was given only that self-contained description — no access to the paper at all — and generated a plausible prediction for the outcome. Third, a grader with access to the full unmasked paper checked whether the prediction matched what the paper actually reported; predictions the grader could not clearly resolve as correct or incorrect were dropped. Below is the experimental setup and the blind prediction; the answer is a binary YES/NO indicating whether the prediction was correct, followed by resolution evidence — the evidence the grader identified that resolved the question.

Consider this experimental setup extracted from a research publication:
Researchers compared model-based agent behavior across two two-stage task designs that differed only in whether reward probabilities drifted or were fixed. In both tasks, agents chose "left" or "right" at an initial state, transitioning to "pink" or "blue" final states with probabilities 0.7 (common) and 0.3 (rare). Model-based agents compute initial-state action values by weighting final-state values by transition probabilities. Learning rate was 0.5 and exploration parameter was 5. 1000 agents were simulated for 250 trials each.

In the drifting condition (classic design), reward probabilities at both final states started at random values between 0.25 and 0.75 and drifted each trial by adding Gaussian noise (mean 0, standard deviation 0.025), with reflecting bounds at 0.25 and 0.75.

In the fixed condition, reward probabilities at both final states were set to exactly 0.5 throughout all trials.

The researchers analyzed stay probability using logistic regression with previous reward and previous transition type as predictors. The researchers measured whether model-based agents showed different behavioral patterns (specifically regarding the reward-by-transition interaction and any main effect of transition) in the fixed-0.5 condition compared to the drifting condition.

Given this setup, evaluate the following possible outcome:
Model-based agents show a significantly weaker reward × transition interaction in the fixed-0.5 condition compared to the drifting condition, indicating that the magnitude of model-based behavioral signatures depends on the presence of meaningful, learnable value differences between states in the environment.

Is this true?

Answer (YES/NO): NO